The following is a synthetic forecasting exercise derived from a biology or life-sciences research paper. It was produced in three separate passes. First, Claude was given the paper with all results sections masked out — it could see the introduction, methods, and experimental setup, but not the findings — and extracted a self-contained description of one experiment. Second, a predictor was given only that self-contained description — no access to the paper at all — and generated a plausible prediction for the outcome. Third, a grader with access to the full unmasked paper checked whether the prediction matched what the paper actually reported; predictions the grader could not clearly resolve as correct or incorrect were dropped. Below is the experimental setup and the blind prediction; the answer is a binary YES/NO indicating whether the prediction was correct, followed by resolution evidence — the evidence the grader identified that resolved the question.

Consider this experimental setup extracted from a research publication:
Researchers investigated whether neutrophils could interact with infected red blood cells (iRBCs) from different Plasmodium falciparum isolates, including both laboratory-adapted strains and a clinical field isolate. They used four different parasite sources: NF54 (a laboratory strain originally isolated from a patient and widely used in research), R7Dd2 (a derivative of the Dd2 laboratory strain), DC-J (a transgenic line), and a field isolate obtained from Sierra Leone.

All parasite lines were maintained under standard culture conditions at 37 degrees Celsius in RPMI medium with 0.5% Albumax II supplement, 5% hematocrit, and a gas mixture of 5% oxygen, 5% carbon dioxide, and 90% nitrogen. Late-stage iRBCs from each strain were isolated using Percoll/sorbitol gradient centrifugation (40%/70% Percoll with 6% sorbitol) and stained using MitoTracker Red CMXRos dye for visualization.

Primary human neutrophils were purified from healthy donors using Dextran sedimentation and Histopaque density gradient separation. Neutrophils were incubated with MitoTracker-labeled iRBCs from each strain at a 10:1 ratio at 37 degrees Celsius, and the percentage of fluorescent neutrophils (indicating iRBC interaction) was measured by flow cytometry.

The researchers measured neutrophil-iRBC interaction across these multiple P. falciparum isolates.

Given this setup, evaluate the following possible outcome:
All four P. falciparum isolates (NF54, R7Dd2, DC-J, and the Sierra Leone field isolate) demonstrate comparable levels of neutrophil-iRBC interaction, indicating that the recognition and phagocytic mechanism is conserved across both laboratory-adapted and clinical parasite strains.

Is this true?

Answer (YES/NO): NO